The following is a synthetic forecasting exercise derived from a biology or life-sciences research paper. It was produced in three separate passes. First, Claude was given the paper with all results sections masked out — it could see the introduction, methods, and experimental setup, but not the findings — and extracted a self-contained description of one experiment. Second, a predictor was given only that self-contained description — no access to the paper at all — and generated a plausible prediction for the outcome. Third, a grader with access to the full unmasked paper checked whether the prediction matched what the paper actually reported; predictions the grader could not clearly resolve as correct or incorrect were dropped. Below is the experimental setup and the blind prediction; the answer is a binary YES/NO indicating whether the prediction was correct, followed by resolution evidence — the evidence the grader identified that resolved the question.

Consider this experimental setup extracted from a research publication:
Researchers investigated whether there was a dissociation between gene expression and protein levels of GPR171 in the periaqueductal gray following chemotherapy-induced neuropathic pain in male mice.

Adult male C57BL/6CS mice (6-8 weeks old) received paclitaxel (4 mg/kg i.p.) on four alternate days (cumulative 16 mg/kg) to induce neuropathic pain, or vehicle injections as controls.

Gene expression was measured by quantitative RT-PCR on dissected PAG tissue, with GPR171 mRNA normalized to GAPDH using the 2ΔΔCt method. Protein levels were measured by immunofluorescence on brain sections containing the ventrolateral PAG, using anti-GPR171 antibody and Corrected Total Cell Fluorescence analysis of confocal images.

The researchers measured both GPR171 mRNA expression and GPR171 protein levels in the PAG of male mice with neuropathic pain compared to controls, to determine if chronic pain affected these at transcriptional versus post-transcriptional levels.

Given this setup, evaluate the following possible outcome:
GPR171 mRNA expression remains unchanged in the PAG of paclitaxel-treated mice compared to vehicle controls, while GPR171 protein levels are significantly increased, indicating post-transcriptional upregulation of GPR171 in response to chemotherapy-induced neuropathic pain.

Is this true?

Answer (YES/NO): NO